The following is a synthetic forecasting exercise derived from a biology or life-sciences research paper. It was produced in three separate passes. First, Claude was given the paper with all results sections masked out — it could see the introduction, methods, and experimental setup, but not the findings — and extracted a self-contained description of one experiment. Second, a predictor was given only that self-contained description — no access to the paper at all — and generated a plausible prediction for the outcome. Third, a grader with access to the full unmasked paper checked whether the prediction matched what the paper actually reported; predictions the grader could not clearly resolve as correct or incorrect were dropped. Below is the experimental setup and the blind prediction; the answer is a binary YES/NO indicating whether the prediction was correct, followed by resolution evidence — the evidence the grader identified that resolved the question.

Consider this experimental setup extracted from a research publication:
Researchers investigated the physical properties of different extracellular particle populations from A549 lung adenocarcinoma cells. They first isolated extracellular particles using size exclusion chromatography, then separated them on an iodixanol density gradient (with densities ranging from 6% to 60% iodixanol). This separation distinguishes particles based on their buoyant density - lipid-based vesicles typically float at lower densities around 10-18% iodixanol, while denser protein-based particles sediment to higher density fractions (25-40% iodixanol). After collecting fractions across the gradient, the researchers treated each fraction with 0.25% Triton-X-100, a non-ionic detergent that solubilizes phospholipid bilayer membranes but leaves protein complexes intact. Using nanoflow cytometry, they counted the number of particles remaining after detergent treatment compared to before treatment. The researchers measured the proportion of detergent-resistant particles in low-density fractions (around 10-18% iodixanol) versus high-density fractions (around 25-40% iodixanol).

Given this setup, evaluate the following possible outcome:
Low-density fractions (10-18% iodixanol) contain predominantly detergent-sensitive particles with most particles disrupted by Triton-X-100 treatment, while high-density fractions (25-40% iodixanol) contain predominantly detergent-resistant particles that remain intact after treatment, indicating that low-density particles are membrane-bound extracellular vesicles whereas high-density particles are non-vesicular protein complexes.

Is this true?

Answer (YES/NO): YES